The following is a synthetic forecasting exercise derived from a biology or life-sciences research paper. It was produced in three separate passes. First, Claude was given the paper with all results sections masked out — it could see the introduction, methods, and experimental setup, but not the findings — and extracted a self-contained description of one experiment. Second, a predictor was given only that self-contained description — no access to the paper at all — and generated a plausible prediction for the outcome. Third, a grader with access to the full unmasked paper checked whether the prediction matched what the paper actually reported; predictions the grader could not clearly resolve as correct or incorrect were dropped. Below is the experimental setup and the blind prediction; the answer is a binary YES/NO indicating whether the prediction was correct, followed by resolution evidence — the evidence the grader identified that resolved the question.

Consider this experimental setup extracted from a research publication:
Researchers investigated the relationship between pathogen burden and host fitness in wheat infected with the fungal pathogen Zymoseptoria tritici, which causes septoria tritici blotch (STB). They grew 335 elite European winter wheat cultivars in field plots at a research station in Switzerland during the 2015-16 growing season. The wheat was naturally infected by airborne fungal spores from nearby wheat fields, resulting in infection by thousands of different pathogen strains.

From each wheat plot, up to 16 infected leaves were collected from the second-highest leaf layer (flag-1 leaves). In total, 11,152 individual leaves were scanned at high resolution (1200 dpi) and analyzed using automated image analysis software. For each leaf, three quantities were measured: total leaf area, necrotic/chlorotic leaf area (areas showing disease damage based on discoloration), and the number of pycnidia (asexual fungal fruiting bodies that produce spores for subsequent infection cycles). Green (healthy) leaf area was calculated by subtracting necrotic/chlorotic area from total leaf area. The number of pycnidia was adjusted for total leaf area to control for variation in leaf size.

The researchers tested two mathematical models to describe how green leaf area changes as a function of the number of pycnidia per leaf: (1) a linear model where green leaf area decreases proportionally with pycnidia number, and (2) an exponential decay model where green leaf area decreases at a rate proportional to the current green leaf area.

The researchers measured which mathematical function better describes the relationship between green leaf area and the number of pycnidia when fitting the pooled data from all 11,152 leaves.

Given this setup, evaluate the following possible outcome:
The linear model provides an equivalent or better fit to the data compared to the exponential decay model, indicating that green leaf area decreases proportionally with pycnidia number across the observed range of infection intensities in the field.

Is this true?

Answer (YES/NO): NO